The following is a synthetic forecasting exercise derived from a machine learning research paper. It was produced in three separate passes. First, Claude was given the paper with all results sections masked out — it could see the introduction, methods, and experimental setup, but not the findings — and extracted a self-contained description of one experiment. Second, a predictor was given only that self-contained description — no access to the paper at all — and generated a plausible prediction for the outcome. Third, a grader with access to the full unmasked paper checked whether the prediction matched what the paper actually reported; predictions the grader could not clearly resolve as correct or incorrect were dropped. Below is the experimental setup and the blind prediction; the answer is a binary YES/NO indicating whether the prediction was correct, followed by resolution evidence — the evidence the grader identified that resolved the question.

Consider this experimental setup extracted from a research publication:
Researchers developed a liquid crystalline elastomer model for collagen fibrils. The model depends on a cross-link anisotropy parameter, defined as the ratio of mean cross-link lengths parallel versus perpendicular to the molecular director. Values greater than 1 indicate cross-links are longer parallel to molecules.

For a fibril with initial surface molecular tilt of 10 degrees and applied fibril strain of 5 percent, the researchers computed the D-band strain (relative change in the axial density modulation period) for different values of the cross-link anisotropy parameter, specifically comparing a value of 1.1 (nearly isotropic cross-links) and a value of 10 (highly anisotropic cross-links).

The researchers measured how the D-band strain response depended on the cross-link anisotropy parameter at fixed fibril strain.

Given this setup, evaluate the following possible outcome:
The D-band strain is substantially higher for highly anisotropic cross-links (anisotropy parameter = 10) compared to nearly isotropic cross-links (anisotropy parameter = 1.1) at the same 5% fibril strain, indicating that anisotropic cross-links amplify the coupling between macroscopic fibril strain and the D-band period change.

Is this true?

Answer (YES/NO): NO